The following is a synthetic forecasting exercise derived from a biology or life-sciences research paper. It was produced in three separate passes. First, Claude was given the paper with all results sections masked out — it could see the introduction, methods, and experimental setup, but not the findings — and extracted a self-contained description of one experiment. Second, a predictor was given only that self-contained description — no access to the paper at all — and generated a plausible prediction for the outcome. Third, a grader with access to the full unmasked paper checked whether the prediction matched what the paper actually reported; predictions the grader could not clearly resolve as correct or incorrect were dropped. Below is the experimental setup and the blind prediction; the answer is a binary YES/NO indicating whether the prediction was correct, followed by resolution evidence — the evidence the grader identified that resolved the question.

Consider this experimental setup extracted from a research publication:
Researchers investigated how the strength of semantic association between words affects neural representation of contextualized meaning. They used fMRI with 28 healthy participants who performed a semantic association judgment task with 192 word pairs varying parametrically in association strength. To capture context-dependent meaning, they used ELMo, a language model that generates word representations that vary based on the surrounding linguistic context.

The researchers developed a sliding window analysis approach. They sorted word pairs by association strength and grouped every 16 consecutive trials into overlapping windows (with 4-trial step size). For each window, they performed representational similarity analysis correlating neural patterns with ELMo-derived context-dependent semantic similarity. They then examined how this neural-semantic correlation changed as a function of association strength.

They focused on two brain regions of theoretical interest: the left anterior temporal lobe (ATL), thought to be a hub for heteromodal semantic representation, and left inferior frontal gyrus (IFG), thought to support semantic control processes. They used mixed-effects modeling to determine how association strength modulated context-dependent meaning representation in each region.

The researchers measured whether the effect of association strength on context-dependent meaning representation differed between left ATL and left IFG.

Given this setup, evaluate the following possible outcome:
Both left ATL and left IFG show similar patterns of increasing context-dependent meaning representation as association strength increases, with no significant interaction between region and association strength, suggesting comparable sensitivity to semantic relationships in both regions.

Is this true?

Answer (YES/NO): NO